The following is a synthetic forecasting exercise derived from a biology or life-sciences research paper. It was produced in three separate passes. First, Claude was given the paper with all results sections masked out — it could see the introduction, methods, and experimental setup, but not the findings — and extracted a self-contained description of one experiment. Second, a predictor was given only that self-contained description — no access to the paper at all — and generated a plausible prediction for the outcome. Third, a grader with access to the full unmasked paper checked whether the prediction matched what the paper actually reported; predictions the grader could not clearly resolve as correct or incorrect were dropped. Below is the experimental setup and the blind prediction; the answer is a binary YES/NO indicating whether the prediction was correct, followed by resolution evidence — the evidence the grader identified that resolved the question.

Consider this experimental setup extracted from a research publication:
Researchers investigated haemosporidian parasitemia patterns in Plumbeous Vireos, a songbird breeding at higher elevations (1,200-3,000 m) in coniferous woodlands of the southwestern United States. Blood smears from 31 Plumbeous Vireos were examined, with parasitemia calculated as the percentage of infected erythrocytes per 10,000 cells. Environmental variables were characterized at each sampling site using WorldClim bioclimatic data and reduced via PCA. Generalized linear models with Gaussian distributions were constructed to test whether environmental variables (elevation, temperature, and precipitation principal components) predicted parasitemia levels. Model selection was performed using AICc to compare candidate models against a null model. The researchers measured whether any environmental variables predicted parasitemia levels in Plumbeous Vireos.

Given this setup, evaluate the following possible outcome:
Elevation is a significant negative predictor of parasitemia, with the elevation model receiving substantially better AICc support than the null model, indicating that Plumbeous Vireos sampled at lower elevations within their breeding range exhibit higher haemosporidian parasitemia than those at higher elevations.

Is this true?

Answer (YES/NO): NO